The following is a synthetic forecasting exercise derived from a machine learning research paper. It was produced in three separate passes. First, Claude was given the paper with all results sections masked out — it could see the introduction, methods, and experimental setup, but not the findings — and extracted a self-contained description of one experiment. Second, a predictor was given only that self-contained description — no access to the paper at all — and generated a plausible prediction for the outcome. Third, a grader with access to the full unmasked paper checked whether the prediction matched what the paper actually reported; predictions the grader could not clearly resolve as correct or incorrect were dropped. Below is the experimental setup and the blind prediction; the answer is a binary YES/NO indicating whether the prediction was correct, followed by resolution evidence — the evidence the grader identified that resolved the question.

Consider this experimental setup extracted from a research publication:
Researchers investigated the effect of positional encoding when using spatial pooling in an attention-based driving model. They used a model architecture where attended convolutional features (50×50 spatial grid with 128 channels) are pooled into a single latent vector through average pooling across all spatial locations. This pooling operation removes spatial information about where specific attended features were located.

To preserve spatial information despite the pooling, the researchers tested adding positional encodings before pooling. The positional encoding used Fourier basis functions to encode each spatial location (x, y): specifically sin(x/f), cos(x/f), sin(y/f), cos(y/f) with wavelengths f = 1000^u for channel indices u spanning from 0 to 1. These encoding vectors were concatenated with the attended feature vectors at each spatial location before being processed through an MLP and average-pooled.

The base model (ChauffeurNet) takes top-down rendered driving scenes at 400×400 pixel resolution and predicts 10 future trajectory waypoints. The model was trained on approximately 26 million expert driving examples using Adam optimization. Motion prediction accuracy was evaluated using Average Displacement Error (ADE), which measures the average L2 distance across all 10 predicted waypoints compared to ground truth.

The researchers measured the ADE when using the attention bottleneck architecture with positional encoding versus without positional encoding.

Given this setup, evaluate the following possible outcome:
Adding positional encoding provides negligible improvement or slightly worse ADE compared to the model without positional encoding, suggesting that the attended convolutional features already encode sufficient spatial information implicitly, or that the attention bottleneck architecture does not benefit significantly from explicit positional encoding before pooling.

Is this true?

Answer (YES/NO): YES